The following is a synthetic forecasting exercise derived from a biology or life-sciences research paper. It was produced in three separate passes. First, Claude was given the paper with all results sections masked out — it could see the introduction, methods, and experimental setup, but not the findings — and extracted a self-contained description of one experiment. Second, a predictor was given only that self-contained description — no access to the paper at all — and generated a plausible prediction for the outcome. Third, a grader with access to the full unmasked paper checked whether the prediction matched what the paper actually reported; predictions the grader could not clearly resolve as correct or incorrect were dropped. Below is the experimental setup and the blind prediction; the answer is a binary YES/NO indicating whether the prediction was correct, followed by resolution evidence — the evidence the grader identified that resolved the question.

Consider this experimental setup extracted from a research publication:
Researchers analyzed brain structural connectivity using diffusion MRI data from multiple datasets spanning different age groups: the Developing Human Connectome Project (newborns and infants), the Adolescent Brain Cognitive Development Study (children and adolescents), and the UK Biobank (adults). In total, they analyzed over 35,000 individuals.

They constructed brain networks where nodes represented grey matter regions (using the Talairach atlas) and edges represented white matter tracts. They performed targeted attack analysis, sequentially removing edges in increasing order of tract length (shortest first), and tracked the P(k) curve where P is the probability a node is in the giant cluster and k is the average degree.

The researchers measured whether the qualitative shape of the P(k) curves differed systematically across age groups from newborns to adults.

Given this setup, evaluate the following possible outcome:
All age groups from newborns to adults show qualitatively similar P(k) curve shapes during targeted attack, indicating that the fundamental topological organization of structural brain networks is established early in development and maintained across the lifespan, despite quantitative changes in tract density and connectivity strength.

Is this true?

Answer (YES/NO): YES